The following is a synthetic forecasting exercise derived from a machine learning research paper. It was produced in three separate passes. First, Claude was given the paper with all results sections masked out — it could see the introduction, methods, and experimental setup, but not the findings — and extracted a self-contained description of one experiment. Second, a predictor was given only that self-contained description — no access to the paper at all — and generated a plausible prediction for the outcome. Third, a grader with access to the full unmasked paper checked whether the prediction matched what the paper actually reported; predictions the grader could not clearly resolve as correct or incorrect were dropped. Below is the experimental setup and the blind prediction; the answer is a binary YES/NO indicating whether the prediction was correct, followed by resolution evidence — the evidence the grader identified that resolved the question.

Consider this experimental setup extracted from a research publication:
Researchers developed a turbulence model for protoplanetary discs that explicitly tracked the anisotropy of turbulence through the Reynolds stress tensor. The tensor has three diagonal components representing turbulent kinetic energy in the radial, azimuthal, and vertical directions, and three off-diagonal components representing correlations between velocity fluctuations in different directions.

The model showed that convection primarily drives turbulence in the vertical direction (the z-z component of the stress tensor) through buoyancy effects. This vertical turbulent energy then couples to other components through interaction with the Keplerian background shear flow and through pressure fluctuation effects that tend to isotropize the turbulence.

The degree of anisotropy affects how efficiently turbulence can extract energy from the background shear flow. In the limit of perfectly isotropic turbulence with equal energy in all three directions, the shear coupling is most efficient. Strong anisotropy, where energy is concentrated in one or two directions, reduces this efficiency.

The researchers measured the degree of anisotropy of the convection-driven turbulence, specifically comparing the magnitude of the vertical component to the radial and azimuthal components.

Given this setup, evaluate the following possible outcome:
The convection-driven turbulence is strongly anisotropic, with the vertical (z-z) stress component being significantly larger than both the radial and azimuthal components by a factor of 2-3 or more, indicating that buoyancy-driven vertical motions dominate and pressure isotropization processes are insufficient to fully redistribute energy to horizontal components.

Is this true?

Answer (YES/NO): YES